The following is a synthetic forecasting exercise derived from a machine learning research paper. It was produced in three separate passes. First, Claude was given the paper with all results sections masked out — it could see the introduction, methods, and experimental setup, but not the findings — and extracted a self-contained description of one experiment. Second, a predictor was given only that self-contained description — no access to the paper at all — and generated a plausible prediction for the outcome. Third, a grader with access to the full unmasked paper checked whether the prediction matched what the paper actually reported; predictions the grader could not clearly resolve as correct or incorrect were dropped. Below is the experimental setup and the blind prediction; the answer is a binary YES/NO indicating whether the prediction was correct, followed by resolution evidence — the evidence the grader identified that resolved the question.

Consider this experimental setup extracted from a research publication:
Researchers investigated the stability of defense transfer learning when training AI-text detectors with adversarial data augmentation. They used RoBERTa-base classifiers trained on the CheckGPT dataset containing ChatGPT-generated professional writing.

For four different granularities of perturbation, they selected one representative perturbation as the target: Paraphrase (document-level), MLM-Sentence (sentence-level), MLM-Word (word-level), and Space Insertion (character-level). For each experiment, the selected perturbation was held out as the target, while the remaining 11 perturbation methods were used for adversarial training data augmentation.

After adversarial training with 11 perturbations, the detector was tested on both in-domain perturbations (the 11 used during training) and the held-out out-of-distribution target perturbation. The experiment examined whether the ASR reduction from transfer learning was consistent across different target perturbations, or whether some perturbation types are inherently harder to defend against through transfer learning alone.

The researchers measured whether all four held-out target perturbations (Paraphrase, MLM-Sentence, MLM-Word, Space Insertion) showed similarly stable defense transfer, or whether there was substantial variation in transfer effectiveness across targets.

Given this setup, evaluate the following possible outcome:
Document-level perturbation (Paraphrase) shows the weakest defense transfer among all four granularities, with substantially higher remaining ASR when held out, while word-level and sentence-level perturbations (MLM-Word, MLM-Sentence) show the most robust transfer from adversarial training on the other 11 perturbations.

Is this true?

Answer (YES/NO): NO